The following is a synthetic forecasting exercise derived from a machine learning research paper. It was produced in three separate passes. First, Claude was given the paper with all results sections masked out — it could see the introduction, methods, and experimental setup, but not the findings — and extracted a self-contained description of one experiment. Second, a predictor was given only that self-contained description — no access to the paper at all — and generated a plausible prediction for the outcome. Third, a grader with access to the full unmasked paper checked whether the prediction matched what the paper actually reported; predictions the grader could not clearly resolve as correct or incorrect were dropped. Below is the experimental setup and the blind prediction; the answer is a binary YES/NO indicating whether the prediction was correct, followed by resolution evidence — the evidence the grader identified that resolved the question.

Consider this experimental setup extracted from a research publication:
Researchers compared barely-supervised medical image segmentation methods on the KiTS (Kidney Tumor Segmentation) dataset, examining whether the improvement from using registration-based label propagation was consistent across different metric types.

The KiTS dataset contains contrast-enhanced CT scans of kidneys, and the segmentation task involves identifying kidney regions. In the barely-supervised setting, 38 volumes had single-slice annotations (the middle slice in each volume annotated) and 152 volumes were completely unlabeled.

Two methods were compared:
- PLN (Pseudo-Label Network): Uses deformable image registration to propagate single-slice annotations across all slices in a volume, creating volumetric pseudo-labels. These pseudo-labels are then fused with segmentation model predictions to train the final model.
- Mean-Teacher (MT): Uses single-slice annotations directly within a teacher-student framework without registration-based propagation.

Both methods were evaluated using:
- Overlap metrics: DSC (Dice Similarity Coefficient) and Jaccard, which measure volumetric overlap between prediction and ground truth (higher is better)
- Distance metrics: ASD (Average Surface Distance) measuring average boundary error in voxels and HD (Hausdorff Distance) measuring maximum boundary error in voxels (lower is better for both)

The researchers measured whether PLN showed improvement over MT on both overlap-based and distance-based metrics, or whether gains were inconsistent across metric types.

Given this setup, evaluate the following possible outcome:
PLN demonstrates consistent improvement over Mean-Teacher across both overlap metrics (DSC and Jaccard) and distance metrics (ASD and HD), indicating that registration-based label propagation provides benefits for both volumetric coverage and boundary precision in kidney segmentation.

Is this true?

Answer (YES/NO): YES